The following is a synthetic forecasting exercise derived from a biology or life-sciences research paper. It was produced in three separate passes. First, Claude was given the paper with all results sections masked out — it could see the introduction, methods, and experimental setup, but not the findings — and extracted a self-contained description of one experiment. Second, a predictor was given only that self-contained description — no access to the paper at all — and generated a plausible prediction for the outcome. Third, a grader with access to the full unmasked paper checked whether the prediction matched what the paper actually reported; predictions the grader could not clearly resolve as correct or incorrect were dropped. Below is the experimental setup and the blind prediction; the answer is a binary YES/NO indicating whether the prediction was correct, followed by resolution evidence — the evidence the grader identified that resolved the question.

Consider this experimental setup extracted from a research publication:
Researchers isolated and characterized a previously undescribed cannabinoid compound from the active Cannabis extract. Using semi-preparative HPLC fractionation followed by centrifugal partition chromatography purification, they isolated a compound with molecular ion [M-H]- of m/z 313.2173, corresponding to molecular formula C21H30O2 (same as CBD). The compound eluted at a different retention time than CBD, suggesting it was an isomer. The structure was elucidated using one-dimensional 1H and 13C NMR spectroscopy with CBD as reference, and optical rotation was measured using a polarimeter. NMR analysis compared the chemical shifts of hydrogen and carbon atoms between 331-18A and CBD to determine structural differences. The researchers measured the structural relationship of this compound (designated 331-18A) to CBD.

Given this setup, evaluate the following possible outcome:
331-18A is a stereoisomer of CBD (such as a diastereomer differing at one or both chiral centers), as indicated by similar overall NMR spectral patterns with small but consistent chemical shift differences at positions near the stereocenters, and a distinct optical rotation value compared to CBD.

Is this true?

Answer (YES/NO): NO